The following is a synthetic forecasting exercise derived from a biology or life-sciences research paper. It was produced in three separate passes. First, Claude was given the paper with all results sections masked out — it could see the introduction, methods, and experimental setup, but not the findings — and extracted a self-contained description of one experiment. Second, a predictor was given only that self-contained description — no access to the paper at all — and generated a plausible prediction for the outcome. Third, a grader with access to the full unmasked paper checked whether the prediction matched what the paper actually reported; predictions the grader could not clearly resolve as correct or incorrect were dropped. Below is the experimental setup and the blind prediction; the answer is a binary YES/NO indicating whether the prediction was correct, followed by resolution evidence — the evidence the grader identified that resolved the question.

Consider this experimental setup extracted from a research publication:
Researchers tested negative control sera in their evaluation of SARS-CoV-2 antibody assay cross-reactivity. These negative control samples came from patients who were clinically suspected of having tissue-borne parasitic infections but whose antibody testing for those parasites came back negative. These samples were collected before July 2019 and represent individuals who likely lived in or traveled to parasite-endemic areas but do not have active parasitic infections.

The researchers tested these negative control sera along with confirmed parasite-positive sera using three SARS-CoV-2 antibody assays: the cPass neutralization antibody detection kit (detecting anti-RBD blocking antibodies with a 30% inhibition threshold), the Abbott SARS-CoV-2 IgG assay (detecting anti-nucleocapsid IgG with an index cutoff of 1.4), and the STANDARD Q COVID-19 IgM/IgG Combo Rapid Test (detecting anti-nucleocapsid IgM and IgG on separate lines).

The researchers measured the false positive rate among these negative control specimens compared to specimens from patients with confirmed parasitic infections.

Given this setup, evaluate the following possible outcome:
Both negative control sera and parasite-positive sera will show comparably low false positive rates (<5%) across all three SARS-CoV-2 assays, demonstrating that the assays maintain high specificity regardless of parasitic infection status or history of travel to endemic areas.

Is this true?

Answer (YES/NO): NO